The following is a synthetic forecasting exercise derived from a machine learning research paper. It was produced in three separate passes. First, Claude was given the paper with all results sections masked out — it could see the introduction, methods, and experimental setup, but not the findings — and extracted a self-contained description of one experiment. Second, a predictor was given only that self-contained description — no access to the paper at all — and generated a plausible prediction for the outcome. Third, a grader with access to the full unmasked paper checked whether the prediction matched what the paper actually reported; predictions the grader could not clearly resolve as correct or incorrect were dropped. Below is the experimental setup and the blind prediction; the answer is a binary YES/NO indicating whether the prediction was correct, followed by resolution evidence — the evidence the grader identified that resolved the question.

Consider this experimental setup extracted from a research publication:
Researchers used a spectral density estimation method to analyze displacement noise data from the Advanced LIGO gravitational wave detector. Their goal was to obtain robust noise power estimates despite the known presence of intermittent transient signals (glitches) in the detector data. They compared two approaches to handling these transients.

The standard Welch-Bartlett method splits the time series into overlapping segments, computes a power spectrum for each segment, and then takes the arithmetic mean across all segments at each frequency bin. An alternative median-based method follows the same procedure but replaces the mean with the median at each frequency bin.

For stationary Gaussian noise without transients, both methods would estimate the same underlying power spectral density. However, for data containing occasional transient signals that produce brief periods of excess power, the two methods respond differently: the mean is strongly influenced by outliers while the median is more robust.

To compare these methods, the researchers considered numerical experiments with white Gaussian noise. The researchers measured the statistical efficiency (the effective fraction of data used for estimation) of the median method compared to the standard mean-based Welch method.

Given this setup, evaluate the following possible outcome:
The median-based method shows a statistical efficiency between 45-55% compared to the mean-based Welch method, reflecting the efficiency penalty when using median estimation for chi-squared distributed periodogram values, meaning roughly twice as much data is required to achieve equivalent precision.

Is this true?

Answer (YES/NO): NO